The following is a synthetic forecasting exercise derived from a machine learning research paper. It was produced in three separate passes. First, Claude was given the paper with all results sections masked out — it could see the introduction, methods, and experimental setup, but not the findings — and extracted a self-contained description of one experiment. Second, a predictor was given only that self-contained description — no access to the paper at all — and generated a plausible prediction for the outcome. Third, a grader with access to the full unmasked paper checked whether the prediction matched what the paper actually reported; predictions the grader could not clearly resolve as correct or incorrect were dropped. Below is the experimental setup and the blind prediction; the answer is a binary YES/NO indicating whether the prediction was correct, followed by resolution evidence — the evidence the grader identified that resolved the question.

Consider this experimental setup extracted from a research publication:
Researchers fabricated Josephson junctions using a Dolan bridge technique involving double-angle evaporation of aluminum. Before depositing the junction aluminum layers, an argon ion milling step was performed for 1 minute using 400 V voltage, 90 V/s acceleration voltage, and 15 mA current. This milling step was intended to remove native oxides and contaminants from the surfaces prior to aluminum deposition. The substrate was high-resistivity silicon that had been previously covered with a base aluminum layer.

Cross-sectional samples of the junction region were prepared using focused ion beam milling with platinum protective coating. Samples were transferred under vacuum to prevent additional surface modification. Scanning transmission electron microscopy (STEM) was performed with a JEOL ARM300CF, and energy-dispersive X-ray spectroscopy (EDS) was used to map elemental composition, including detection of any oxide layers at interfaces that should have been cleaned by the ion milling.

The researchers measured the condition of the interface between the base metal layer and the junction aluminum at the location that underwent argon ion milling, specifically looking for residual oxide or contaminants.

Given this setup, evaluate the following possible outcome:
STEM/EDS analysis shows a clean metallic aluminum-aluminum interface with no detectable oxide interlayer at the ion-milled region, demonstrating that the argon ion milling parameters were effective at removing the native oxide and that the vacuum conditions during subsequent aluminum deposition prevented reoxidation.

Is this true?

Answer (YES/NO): YES